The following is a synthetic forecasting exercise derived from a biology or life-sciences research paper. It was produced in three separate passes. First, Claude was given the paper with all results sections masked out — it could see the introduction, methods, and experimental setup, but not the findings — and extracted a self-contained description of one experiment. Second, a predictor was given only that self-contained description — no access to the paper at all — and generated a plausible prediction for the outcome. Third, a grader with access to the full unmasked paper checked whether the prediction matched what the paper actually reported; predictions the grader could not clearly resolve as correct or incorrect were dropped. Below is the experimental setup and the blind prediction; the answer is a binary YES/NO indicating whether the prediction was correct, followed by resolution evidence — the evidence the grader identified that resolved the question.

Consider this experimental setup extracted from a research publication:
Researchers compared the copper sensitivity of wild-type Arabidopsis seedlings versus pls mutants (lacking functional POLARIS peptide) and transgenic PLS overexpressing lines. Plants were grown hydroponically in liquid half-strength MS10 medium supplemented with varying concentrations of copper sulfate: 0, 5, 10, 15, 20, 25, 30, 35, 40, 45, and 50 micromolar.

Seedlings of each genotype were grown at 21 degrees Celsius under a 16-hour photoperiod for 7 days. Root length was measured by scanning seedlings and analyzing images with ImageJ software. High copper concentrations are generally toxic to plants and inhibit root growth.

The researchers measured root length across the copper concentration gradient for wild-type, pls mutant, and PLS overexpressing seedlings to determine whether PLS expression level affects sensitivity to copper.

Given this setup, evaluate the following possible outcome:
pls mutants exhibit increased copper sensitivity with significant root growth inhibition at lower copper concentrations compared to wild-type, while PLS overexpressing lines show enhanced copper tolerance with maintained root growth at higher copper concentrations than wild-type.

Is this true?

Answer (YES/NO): NO